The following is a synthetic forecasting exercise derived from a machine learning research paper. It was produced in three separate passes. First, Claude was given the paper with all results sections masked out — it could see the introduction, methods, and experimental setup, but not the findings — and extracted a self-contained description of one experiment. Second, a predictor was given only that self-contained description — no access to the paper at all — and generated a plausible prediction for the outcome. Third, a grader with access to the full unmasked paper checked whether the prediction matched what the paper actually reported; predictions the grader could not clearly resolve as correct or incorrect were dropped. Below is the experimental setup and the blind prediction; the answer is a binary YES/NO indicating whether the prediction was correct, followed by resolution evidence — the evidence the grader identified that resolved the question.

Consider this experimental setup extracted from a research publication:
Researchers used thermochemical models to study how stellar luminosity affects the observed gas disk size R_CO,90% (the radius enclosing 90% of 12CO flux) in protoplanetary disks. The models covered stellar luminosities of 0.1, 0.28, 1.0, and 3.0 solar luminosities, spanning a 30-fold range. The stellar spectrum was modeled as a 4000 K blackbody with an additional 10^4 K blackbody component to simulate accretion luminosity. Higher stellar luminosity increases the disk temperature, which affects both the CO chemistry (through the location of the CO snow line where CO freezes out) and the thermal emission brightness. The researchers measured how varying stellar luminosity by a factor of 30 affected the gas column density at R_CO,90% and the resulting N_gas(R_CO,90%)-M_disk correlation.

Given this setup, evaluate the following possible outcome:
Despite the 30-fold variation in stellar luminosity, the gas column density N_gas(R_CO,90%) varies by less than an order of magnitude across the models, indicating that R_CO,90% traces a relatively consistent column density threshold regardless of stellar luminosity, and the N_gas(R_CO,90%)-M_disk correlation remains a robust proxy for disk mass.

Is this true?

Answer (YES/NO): YES